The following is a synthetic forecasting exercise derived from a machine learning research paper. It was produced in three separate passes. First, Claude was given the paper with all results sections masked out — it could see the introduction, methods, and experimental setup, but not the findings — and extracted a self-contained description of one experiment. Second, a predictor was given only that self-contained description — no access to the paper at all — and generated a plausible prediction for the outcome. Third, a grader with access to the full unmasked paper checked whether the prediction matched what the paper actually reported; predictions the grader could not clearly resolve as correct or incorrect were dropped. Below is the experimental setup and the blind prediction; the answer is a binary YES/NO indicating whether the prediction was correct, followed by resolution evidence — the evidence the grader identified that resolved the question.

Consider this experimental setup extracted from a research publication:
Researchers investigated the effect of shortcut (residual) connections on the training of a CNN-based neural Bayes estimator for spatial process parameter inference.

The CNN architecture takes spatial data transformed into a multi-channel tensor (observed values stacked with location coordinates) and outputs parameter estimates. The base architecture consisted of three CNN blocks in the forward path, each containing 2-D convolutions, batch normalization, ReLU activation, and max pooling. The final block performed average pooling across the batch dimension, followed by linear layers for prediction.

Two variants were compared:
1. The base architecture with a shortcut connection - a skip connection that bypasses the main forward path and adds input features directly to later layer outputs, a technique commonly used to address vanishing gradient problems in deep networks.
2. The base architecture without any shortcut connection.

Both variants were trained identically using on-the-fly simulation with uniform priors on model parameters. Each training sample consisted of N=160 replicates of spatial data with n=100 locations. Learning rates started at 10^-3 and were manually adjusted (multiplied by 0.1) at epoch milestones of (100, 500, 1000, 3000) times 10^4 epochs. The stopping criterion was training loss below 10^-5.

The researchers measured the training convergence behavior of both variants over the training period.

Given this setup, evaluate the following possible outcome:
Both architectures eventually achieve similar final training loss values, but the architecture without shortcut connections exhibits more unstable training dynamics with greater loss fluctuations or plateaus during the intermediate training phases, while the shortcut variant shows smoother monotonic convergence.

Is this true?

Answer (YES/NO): NO